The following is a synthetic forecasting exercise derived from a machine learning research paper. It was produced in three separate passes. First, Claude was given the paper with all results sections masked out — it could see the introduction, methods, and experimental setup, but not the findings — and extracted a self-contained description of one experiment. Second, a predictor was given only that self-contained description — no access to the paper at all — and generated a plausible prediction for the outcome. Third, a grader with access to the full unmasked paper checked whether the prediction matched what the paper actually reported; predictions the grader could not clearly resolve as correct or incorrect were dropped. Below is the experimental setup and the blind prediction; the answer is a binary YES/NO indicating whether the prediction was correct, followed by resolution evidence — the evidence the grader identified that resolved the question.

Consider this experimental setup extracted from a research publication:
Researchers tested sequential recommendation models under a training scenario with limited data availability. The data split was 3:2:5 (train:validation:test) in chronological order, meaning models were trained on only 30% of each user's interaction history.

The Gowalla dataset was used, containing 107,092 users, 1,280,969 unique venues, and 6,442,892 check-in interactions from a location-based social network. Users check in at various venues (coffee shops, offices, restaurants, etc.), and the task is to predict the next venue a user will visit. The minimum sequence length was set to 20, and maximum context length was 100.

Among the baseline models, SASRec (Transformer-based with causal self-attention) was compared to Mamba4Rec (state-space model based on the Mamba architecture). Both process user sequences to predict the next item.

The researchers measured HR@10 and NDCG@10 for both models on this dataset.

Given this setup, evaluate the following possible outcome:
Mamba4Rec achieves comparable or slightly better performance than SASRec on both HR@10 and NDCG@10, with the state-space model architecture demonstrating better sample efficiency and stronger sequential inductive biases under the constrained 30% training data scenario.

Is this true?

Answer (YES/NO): NO